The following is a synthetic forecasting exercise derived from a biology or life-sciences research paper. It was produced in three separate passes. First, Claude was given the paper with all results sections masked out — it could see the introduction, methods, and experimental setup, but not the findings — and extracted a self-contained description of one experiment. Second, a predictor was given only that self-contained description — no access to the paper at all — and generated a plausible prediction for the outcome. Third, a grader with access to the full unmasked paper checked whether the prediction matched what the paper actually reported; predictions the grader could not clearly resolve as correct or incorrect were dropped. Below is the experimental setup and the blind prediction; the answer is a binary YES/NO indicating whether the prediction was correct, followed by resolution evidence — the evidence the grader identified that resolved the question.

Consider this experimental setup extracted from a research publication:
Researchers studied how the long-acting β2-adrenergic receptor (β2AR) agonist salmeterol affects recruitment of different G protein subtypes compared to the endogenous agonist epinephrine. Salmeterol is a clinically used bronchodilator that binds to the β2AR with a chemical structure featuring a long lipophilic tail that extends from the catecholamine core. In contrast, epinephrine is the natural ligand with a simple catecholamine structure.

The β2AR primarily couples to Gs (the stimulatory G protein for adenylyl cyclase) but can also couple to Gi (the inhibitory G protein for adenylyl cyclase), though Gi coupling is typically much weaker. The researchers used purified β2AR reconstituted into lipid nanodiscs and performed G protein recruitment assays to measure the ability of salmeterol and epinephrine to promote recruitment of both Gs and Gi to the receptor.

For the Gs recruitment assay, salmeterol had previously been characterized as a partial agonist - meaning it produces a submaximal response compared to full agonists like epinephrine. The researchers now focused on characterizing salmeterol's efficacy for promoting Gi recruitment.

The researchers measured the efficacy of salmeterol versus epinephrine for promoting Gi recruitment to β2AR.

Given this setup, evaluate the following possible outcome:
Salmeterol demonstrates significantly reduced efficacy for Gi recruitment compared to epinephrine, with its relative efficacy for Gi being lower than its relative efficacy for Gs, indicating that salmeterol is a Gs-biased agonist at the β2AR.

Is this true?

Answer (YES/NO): NO